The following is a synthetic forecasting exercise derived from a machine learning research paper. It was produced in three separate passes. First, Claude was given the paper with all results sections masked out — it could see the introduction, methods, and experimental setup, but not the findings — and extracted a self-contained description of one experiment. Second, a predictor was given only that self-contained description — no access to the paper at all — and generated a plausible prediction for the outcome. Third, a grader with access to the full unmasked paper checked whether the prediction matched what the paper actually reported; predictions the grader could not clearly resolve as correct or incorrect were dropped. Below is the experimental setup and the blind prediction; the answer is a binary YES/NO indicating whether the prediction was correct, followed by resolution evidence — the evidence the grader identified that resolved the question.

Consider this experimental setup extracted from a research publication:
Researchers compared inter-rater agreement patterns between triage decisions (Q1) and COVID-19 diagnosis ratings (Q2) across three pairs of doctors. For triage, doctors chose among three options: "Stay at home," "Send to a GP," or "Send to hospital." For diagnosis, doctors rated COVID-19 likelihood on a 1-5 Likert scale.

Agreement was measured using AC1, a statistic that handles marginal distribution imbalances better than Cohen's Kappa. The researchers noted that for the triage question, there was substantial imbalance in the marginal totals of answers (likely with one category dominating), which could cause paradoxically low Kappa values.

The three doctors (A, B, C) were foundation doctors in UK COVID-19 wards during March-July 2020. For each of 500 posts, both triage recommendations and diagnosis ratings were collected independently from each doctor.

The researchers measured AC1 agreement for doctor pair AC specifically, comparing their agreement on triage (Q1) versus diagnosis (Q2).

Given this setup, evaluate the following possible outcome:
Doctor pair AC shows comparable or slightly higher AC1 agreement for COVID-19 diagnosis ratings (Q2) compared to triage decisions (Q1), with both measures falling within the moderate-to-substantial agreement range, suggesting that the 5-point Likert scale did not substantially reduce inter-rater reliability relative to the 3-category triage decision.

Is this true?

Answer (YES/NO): NO